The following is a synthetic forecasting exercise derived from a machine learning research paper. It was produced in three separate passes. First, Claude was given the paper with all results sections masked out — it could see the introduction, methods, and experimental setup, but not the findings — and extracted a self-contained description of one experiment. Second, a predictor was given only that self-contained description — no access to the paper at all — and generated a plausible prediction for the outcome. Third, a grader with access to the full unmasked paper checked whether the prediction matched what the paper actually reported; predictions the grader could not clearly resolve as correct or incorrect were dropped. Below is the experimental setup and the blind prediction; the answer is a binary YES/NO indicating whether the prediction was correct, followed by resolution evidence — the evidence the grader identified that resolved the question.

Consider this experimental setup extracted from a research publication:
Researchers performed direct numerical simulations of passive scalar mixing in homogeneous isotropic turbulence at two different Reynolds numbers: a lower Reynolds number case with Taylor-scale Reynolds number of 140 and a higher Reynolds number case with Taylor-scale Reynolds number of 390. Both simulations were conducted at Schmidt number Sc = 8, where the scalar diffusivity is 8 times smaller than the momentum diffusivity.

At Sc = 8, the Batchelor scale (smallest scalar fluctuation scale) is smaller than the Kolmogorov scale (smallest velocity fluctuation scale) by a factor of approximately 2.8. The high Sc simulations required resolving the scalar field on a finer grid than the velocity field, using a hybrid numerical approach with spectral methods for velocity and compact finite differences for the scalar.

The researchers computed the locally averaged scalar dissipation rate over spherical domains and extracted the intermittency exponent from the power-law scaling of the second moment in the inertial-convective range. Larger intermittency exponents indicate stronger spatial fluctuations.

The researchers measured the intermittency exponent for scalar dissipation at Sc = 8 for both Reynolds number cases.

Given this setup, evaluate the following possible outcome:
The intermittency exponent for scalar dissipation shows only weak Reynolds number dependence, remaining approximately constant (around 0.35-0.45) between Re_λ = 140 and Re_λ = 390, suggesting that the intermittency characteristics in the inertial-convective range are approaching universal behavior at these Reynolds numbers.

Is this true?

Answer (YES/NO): NO